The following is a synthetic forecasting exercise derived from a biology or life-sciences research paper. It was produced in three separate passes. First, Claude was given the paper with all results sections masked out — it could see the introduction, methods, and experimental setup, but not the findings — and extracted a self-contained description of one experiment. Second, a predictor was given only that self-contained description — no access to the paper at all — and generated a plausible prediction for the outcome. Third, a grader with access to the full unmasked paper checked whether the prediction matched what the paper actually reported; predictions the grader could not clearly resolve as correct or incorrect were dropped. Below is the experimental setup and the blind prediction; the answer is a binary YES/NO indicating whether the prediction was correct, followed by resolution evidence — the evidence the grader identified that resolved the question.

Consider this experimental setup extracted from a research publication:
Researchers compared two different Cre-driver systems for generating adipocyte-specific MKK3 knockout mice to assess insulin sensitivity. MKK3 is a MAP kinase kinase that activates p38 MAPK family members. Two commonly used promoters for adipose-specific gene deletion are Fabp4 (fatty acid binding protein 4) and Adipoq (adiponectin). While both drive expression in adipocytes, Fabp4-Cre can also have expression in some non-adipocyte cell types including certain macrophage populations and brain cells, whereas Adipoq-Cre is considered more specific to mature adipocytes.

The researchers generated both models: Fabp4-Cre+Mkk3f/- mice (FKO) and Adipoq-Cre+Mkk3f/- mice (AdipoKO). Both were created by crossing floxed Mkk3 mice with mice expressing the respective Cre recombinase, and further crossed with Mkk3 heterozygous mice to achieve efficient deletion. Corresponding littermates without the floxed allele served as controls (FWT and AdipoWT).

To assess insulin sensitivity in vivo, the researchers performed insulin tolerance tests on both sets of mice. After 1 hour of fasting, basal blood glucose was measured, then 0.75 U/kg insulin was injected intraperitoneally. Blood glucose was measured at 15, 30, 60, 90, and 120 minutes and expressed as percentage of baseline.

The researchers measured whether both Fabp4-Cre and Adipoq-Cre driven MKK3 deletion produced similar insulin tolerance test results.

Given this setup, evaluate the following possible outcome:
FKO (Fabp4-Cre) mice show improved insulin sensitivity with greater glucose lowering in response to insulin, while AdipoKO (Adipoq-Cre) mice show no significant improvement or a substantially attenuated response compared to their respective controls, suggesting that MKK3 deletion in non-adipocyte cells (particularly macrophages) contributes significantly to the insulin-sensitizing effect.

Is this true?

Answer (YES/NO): NO